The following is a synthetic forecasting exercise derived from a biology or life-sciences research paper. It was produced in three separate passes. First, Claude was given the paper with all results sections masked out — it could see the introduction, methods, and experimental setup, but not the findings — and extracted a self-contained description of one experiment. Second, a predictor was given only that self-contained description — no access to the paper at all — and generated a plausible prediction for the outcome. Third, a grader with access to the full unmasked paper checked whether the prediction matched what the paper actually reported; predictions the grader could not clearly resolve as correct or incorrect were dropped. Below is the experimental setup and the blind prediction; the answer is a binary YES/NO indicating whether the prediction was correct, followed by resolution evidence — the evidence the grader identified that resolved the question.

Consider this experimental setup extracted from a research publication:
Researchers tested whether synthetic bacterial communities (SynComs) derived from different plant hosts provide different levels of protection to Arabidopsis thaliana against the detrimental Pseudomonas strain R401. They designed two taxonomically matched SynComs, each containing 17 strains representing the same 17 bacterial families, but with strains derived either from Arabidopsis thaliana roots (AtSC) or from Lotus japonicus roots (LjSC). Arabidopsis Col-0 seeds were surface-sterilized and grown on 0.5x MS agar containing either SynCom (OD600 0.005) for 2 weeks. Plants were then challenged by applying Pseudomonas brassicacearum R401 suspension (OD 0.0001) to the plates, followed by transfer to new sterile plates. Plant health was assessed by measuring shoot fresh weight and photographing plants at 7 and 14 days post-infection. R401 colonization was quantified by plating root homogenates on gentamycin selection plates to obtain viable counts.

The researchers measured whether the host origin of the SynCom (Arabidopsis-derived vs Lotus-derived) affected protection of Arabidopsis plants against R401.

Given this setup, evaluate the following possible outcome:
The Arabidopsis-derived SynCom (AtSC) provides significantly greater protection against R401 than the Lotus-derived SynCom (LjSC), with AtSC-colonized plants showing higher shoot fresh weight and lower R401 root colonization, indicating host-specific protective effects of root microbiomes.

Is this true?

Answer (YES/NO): NO